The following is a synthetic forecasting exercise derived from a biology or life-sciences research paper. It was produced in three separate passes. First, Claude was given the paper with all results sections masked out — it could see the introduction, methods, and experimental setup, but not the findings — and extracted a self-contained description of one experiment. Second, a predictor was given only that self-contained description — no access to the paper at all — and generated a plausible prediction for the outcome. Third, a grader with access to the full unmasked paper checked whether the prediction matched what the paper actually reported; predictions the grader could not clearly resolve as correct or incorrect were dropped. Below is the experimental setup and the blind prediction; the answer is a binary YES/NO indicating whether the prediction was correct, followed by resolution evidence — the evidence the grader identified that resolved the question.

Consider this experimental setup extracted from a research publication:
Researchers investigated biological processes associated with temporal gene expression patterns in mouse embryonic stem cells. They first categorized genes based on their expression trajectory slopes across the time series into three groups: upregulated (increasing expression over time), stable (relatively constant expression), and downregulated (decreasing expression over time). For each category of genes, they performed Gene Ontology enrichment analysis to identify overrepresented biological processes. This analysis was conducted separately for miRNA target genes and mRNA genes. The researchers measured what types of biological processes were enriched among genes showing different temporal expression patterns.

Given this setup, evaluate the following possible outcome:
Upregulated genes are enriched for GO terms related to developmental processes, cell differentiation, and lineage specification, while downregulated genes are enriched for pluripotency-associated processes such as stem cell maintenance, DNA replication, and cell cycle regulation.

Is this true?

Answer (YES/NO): NO